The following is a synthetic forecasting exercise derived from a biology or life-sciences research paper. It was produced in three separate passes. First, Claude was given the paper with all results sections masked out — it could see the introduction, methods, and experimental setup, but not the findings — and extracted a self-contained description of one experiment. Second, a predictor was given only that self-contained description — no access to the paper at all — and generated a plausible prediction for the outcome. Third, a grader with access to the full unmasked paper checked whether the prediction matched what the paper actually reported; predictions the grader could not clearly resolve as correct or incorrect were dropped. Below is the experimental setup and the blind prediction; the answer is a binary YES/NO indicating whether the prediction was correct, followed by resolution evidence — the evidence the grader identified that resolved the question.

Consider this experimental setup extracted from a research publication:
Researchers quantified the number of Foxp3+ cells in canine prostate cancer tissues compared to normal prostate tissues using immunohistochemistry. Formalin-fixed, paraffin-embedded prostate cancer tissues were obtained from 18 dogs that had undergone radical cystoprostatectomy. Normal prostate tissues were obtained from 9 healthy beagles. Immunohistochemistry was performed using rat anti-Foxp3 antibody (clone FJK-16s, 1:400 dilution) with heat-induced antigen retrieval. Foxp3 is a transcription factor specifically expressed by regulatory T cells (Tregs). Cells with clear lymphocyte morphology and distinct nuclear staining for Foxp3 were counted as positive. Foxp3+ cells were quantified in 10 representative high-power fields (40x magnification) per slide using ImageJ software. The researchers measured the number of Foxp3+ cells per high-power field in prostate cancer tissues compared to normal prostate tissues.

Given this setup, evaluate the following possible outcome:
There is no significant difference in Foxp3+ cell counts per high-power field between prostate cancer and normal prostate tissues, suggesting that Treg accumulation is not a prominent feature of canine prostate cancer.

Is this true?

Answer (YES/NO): NO